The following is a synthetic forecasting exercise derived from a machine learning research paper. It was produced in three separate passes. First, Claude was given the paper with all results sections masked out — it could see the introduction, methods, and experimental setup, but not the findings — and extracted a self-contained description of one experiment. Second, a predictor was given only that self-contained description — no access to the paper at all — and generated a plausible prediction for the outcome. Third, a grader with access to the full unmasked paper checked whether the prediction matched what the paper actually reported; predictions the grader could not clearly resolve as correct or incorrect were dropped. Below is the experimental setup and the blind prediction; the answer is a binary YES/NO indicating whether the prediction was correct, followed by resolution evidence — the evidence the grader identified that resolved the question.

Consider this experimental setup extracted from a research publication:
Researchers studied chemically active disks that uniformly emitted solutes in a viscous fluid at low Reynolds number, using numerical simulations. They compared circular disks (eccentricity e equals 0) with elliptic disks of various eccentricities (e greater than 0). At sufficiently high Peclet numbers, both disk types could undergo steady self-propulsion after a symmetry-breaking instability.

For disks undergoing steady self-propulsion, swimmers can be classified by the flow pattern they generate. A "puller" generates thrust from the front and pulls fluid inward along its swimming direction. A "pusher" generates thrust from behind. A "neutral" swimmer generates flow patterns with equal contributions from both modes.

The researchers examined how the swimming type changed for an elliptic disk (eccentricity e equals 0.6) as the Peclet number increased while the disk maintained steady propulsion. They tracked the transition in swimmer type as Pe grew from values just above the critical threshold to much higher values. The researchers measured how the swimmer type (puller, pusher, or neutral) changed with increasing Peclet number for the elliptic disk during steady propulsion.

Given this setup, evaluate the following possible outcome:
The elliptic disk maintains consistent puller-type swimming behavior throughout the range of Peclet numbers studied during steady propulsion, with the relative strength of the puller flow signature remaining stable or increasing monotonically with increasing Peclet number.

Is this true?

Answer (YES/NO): NO